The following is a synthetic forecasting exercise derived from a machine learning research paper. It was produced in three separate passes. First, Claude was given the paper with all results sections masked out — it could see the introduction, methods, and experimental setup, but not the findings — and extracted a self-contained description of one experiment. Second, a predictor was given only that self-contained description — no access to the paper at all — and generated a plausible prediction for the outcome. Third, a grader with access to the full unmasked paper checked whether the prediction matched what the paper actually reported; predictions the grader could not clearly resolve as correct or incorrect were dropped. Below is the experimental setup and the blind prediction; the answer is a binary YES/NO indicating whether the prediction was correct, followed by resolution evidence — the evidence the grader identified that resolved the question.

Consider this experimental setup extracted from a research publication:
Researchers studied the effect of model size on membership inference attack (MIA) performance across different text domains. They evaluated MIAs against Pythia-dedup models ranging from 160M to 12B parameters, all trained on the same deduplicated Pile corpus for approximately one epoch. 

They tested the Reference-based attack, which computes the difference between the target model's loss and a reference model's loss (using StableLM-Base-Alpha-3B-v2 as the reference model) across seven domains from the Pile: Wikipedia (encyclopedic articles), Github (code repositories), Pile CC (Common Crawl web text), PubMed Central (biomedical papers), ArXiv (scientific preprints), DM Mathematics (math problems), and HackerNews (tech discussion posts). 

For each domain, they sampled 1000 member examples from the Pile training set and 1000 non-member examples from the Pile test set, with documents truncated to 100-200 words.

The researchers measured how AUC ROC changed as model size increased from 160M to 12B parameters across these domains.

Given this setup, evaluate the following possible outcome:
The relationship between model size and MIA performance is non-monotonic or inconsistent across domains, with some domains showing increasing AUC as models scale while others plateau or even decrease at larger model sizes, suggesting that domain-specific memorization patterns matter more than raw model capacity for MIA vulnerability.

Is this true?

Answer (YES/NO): NO